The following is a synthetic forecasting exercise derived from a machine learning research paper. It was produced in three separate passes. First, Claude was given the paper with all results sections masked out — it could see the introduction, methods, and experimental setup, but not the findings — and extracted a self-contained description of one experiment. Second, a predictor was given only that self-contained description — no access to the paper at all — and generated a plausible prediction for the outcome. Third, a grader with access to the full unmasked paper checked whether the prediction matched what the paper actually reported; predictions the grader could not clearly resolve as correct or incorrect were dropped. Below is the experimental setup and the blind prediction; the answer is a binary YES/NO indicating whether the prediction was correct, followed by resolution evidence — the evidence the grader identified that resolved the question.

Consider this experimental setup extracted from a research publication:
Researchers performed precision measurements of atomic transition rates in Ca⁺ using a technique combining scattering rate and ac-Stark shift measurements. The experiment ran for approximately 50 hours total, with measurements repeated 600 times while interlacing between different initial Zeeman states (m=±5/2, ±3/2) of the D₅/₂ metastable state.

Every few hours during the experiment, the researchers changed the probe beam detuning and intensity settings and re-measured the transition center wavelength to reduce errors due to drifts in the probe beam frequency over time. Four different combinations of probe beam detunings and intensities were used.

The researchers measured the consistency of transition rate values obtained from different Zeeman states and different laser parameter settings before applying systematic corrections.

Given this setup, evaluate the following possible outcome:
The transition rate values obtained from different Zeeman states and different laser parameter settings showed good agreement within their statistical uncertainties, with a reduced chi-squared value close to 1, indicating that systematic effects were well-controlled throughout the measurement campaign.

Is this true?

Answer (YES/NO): NO